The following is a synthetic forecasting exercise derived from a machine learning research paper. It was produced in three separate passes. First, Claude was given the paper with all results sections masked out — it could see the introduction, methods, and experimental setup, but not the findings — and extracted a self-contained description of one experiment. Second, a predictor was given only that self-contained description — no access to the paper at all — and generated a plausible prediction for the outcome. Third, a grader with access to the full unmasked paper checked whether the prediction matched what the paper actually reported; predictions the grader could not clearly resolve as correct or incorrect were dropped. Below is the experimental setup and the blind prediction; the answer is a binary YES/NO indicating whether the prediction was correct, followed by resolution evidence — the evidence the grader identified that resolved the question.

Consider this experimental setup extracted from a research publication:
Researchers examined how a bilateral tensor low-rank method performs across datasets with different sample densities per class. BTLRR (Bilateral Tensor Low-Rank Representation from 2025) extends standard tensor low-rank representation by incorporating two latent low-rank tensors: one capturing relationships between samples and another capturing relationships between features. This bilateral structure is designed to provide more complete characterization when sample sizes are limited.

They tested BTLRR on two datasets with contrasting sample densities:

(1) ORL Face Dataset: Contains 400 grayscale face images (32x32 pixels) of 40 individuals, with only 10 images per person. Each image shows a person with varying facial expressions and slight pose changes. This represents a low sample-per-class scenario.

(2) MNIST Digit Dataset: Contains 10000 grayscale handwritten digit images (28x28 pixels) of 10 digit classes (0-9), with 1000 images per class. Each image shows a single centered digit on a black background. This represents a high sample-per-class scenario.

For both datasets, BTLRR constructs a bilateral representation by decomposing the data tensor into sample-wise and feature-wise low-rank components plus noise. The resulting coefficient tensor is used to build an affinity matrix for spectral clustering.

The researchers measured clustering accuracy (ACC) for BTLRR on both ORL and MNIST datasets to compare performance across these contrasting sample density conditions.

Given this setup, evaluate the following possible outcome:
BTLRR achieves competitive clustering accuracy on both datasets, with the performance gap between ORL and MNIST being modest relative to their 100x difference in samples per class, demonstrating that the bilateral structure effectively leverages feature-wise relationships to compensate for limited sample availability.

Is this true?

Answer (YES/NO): NO